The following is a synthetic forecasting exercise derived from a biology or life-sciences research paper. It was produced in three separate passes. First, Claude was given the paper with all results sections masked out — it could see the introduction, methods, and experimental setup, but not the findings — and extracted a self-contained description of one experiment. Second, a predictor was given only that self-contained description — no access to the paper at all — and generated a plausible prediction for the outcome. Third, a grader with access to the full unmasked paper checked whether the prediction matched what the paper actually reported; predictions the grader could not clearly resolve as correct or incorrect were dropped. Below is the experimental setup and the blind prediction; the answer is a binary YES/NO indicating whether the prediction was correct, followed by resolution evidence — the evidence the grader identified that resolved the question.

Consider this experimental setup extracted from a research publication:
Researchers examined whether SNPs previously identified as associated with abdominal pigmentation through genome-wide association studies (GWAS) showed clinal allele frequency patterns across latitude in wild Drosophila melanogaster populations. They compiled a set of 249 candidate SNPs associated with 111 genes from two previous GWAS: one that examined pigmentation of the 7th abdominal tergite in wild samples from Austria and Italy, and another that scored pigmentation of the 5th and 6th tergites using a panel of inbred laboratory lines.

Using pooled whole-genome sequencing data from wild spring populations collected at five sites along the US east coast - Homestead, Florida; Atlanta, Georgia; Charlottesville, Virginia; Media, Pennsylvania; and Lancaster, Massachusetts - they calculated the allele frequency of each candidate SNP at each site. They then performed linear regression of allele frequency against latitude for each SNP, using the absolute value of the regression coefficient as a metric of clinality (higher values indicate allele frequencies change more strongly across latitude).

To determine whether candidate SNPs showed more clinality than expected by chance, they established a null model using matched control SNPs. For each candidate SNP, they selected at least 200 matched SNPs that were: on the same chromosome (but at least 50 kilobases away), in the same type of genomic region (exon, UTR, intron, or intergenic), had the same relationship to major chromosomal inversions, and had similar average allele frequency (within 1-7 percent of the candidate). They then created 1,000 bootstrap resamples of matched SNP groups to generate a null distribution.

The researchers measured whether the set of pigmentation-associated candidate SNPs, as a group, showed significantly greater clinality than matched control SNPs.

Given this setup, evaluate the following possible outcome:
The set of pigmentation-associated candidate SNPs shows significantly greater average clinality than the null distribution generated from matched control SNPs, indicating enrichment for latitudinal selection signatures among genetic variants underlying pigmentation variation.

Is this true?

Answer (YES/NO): NO